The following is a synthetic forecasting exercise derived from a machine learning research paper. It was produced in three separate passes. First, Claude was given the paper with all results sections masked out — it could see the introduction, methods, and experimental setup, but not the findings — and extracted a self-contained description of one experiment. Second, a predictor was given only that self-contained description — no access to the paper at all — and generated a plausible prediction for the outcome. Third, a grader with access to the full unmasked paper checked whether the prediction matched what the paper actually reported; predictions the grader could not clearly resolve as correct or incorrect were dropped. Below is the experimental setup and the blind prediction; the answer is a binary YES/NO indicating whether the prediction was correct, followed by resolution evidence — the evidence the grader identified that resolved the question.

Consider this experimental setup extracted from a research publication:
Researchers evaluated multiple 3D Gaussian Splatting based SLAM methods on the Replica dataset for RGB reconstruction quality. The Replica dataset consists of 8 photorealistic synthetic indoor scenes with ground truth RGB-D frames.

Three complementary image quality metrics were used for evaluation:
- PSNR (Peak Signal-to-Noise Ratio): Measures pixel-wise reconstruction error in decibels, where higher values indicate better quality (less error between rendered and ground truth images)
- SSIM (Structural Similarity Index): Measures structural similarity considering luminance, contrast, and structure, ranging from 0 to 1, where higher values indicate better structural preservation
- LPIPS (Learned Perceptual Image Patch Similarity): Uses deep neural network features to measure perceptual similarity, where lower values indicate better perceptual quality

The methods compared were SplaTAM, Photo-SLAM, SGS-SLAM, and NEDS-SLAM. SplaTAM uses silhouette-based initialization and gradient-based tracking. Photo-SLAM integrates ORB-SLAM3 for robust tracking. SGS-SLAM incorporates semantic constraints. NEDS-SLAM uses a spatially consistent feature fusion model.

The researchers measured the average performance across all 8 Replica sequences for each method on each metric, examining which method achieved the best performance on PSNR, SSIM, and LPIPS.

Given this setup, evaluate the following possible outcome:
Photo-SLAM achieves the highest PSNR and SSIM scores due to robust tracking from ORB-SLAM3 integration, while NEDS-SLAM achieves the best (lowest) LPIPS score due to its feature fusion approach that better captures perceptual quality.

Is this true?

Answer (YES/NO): NO